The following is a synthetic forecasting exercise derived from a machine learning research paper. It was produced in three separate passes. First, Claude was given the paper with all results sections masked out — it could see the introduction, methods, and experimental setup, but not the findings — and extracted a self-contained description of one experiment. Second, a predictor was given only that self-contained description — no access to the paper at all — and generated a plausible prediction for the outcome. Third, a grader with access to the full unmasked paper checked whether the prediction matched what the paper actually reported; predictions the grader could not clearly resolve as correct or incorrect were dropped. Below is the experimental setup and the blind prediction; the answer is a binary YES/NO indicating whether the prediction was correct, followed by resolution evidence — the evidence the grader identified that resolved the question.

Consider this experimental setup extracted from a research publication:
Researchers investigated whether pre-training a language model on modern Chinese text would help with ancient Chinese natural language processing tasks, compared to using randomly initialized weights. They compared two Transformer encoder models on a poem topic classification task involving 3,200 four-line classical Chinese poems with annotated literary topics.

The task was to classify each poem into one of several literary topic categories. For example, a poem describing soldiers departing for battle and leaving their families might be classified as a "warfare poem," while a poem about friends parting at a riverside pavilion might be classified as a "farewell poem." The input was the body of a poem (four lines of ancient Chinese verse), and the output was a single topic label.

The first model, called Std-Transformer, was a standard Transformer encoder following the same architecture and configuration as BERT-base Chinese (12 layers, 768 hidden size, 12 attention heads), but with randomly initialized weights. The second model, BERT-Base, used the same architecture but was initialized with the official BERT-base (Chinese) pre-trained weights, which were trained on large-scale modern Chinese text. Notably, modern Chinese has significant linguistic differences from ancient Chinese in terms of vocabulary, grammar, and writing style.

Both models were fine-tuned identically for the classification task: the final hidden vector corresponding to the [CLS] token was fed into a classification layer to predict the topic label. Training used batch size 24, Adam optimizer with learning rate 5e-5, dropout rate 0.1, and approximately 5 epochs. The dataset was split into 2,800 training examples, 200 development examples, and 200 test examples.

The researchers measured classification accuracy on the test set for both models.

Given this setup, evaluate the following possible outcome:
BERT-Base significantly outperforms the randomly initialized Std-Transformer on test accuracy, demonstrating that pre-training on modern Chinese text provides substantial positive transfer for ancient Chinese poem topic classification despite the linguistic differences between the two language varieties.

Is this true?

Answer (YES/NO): YES